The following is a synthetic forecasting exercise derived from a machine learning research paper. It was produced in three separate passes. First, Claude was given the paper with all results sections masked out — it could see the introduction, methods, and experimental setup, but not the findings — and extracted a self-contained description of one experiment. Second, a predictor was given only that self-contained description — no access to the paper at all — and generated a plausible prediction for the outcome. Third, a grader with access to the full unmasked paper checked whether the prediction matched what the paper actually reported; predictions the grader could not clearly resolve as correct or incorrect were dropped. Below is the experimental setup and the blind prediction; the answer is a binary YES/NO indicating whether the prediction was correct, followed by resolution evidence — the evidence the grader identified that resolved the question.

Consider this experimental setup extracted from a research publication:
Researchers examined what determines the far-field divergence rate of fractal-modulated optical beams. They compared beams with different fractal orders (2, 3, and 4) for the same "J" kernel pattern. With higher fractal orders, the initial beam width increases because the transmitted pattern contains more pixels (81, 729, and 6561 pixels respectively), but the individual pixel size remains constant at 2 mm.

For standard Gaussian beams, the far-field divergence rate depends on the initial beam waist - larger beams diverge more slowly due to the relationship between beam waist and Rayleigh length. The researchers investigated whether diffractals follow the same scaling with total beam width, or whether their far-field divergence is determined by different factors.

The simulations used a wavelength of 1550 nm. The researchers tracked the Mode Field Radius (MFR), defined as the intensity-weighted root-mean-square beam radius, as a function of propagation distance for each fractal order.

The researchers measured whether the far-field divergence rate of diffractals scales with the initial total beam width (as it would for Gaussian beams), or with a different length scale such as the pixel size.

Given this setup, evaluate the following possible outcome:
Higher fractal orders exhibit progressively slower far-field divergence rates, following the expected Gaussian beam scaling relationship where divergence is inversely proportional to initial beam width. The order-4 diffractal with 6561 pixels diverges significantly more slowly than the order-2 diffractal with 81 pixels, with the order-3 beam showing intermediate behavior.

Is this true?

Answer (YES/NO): NO